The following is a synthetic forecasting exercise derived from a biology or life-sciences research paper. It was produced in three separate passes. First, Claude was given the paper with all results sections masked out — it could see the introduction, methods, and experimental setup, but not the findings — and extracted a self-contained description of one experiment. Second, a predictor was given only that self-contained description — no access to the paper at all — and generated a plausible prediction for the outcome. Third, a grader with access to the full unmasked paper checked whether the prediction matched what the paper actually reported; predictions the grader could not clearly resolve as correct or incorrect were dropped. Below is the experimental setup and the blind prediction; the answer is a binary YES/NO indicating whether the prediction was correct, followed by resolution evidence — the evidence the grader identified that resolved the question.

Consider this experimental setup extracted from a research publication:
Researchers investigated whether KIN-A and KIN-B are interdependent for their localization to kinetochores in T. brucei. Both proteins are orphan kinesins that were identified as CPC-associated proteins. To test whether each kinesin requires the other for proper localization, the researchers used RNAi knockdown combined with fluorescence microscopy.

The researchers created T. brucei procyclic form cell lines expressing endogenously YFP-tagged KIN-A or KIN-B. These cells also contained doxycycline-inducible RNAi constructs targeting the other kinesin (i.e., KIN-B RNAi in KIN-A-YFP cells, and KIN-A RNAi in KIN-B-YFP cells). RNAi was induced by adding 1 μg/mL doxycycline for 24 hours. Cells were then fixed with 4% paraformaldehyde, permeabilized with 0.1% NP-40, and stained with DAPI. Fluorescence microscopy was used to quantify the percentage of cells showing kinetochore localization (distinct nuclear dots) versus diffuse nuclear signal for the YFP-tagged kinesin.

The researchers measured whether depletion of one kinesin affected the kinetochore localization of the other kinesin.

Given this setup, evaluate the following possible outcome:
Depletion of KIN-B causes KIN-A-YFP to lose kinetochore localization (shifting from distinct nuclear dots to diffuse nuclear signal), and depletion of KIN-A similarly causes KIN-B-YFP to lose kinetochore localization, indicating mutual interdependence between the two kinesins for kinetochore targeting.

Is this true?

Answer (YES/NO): YES